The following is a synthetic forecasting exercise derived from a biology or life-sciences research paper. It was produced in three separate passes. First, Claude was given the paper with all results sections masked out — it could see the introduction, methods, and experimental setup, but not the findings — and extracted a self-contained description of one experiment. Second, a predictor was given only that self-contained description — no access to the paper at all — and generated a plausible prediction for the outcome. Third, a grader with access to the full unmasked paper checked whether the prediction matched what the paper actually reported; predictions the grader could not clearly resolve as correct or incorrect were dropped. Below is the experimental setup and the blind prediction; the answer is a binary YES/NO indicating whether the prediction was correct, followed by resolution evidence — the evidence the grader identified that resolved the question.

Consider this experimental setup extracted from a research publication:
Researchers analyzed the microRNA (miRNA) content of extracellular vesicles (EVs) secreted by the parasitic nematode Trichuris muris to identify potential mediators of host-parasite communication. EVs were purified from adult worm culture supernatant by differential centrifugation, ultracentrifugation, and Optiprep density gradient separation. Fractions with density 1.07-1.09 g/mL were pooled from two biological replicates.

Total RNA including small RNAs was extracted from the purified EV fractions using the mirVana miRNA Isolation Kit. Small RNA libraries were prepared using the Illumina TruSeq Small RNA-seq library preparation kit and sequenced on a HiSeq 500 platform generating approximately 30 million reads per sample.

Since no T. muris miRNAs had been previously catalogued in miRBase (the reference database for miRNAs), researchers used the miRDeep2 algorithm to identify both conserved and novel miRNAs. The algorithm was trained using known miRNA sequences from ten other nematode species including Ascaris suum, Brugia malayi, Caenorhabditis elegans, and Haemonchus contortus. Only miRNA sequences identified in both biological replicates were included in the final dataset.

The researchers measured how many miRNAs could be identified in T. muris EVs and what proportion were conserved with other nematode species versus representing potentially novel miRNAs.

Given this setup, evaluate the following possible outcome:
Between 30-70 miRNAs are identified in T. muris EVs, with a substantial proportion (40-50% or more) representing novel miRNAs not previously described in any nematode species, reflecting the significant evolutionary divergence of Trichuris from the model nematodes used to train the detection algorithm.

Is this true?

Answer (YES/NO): NO